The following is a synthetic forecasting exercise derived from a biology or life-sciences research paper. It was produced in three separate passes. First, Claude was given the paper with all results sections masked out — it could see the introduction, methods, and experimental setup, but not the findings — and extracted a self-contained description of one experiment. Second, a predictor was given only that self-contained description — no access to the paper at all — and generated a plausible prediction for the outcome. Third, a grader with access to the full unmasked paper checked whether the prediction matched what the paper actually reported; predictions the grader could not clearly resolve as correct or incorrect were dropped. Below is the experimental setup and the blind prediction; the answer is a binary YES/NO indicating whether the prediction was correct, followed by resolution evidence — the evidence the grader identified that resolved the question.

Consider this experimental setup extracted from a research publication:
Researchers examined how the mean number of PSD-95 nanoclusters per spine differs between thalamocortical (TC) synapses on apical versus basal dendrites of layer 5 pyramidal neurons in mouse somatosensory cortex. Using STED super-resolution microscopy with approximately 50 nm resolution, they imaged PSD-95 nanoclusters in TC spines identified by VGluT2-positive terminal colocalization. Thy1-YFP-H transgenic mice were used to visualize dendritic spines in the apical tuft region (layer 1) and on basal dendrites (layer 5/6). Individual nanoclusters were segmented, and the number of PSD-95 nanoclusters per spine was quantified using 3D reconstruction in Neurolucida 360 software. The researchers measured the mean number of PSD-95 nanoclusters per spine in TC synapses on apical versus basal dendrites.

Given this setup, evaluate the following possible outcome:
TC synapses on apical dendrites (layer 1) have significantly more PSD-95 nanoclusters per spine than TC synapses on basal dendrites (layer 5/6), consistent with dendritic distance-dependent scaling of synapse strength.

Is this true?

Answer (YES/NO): NO